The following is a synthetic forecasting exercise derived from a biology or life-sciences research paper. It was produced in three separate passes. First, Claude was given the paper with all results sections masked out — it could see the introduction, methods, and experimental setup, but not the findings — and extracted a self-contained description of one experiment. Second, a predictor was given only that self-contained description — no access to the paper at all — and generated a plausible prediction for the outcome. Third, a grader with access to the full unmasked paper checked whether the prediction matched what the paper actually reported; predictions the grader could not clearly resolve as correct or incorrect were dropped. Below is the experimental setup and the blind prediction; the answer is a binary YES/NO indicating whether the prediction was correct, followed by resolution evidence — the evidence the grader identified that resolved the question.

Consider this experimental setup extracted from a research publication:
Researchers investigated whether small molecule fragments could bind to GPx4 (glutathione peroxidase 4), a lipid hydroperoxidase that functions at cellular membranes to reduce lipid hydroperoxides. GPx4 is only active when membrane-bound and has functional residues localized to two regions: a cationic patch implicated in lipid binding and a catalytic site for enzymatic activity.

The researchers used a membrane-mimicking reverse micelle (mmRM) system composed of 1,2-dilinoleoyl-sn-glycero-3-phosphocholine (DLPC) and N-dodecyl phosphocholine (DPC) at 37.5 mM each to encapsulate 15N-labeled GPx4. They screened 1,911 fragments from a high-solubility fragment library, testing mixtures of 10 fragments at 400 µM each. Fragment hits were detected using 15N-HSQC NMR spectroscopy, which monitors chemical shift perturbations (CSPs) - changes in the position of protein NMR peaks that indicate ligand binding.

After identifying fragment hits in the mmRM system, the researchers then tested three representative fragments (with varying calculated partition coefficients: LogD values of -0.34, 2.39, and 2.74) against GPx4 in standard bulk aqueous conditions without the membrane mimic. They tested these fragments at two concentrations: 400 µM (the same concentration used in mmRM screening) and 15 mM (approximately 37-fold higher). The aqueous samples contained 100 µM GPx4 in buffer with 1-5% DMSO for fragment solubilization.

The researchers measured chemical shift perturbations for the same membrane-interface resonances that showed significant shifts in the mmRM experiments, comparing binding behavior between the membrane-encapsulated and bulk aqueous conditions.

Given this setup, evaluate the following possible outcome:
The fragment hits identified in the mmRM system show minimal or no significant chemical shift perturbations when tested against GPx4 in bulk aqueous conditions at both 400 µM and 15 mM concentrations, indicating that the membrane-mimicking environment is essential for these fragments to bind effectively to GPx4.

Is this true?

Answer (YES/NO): NO